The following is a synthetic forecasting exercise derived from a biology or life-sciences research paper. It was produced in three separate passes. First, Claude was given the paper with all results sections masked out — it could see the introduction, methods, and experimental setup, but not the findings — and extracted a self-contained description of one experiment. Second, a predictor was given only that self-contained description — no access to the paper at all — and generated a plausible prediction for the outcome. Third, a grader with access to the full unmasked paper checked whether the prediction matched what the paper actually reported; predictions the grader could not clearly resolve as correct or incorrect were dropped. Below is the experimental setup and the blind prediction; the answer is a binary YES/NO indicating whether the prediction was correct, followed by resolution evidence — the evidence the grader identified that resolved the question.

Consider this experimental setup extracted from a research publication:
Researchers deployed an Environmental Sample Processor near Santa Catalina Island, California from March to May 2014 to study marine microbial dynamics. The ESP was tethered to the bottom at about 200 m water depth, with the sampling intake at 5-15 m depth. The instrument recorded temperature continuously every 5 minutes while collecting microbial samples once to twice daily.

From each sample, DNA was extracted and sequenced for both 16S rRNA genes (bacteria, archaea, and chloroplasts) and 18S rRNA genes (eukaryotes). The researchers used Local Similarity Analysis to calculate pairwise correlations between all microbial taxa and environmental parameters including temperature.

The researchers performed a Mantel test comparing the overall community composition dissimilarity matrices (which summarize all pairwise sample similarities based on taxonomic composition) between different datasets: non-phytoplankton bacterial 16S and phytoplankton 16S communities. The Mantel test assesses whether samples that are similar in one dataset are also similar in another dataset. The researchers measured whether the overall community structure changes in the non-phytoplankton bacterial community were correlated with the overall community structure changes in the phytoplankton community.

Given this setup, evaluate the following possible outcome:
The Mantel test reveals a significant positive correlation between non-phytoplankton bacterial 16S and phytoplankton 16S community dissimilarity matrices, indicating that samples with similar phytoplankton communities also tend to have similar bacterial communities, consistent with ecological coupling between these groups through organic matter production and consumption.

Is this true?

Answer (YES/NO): YES